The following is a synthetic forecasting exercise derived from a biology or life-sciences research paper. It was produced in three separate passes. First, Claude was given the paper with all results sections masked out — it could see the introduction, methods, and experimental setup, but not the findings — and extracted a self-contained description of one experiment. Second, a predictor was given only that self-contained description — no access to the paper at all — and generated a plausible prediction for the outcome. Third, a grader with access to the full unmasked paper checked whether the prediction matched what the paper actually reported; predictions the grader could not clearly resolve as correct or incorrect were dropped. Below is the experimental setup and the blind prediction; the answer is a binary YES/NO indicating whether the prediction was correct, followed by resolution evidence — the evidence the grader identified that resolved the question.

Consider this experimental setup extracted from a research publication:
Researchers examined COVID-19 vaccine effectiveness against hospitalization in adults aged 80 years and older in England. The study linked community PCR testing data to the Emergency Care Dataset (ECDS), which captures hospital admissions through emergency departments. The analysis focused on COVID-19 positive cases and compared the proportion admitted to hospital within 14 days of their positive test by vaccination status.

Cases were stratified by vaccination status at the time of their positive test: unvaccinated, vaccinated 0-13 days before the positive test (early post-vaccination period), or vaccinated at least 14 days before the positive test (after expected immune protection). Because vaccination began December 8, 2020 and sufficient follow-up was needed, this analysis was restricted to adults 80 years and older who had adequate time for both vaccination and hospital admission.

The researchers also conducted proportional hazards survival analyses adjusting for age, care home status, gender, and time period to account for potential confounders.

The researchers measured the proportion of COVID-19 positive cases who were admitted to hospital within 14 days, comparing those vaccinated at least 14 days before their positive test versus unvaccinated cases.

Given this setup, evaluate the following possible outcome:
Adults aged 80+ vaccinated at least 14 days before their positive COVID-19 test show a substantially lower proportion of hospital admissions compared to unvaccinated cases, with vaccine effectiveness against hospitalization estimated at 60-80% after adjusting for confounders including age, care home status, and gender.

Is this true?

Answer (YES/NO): NO